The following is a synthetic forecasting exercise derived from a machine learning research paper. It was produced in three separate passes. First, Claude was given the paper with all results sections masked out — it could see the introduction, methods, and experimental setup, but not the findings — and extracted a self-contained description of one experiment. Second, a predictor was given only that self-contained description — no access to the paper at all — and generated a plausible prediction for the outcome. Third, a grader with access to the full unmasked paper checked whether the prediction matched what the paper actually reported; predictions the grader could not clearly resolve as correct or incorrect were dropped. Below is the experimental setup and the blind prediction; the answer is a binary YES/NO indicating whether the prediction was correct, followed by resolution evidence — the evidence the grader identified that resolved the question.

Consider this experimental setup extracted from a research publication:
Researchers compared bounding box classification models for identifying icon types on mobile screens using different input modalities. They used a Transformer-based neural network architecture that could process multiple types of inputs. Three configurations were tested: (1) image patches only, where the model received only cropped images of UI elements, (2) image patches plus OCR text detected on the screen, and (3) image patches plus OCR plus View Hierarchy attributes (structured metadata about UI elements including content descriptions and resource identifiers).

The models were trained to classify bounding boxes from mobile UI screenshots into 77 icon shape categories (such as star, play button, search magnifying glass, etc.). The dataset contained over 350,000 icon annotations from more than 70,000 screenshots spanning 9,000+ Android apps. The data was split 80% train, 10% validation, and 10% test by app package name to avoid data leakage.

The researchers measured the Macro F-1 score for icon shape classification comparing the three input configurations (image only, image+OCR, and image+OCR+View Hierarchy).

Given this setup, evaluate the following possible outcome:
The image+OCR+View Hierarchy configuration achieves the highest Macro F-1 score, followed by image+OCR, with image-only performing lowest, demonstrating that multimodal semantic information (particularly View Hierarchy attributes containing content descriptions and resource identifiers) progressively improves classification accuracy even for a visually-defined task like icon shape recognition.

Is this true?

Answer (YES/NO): YES